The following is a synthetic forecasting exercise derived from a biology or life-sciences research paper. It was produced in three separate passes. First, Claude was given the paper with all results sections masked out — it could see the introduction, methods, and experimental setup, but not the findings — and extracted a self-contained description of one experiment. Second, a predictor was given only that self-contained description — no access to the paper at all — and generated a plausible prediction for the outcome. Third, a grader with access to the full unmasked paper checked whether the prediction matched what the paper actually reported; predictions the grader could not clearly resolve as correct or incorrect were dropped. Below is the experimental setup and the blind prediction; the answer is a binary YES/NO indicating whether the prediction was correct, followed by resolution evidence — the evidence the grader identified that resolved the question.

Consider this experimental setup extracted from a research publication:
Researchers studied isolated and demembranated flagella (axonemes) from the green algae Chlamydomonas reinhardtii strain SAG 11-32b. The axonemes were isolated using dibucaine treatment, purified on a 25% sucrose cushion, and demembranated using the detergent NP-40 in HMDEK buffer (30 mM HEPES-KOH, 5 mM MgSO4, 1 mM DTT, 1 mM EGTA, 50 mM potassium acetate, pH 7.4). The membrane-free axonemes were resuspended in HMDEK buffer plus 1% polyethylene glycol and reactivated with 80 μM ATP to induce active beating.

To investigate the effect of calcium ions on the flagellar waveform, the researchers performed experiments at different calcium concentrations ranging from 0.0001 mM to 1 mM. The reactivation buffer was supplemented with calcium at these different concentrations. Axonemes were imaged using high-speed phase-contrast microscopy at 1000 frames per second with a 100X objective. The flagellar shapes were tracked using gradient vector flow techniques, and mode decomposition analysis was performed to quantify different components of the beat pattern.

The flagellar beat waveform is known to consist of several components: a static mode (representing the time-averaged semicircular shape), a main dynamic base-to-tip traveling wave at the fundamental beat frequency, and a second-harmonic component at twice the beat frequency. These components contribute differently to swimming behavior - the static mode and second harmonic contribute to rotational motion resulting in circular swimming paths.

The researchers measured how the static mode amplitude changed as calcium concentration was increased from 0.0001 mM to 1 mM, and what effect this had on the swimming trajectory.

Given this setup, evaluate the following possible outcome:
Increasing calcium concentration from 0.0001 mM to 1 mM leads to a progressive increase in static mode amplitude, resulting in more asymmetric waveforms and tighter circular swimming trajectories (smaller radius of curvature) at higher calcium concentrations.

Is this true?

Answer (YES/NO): NO